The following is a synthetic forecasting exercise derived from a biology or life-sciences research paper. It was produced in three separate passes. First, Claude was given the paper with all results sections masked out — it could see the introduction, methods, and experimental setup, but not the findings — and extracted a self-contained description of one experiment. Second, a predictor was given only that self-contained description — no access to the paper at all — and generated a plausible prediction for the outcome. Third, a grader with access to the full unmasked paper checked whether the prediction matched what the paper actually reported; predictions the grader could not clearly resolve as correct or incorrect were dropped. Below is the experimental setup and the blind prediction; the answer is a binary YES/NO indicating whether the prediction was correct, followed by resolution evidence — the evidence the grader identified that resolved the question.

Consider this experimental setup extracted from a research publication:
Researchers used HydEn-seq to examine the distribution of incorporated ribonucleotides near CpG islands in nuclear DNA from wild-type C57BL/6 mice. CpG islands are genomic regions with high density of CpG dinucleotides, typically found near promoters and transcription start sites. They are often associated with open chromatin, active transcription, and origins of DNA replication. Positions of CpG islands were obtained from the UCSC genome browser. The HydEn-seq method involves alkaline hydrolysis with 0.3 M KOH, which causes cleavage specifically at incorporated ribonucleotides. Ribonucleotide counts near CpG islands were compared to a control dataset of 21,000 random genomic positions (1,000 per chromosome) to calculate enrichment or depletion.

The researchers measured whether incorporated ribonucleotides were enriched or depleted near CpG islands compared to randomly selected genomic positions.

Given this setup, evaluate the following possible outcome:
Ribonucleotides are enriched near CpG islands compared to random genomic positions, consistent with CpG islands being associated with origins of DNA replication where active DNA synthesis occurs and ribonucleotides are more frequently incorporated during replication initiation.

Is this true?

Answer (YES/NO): NO